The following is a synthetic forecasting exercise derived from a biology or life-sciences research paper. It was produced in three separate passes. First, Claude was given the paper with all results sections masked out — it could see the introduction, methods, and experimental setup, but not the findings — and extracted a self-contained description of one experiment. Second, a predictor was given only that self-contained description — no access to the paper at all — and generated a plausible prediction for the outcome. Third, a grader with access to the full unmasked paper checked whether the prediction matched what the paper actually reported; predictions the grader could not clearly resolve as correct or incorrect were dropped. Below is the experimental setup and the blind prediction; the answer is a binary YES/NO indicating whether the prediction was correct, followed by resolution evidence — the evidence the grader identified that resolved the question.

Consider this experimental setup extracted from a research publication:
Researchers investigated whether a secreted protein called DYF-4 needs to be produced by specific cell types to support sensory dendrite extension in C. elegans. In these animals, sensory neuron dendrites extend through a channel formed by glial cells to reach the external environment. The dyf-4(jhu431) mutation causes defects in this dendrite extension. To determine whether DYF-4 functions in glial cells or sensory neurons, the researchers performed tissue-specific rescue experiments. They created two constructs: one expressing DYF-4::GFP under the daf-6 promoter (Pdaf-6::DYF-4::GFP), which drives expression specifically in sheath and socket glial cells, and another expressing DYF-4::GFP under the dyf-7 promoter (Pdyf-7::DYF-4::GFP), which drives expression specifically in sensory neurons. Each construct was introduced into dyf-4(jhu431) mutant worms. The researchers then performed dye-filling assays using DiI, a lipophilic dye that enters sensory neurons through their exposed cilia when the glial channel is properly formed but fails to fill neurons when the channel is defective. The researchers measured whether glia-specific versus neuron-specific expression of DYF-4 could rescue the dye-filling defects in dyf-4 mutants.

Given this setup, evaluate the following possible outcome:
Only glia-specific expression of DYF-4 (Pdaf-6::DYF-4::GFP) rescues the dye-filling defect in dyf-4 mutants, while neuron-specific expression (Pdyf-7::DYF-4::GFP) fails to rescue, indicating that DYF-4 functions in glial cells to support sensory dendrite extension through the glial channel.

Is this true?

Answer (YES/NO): YES